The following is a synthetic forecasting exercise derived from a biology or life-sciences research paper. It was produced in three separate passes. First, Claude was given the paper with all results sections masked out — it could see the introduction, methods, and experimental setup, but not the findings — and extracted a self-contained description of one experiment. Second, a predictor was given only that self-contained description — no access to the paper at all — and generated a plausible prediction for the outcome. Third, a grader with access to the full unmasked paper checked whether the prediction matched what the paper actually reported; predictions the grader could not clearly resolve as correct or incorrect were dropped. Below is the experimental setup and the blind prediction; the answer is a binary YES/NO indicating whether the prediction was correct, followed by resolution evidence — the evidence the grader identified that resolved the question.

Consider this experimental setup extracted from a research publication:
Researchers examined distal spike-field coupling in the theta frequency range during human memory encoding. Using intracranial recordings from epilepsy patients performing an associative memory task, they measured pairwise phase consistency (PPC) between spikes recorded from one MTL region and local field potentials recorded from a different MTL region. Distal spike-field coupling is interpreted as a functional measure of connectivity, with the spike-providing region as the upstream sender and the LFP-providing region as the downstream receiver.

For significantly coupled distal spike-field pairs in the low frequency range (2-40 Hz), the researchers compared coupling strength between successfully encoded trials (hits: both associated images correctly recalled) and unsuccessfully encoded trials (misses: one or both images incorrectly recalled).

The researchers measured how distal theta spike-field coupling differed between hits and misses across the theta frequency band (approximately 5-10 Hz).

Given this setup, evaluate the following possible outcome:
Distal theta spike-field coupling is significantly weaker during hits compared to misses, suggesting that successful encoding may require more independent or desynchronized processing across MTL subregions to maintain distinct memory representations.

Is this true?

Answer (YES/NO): NO